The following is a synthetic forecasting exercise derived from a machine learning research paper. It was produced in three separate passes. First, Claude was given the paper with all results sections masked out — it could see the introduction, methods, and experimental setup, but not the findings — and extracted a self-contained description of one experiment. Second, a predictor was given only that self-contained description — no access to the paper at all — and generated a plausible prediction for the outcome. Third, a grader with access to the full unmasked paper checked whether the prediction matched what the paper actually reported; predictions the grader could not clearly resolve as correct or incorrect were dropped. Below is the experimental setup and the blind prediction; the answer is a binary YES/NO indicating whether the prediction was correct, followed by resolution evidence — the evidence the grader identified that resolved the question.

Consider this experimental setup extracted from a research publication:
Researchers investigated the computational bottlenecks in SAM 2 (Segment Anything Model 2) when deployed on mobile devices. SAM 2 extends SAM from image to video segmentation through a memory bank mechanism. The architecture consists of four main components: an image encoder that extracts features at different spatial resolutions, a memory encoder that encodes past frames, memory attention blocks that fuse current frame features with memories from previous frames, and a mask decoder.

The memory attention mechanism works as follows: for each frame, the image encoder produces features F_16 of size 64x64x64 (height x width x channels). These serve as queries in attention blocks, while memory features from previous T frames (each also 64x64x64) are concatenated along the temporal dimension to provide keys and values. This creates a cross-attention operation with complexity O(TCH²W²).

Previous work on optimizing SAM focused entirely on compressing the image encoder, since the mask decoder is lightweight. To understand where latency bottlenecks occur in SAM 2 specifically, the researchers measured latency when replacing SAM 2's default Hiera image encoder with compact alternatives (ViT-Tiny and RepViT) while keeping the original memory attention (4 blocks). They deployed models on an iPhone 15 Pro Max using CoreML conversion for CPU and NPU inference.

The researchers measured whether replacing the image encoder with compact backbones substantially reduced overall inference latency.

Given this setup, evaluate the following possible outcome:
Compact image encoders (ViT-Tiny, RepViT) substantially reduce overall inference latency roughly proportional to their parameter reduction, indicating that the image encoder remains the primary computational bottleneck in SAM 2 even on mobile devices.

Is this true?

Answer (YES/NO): NO